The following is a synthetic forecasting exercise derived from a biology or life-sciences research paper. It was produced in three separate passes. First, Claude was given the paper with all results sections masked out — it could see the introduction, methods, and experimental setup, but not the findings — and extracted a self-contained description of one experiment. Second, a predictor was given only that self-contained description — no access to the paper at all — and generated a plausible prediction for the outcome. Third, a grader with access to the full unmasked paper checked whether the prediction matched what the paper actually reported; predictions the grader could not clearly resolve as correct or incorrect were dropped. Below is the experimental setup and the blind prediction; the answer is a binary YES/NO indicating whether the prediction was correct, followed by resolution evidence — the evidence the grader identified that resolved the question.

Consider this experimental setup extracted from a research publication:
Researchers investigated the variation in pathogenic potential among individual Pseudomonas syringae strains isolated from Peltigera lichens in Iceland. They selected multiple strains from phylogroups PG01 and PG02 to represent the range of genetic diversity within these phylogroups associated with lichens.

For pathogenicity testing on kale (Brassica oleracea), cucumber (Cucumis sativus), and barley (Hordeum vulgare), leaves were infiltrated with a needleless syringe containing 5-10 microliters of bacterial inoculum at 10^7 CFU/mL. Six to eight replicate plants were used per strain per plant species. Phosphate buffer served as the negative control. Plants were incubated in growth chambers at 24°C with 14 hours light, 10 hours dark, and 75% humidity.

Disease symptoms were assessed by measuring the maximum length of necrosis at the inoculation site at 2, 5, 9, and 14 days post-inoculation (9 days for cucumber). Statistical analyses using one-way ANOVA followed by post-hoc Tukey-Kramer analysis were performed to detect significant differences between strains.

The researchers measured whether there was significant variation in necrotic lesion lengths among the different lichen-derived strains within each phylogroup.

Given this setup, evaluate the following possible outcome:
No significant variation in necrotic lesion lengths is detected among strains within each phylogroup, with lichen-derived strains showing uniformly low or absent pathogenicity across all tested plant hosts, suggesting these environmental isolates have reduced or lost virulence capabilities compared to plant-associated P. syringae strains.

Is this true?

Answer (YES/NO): NO